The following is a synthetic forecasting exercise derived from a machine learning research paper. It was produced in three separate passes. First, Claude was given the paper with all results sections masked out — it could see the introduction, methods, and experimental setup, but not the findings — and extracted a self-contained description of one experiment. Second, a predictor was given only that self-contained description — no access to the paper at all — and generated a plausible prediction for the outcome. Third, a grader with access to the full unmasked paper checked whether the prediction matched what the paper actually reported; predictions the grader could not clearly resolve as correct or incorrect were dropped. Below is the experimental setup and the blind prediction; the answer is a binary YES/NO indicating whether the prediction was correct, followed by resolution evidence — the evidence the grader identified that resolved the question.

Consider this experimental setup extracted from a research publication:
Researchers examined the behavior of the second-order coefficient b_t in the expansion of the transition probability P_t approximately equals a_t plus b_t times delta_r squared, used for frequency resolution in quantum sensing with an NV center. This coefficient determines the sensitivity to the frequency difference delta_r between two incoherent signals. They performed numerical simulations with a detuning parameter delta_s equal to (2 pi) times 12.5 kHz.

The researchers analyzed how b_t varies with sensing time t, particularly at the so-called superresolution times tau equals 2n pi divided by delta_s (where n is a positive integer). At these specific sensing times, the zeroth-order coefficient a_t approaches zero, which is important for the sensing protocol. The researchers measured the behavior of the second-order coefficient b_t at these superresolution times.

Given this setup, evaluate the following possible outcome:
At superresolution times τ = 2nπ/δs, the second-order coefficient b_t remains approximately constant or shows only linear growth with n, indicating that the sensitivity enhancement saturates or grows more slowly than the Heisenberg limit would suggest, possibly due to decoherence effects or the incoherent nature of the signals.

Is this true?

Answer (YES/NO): NO